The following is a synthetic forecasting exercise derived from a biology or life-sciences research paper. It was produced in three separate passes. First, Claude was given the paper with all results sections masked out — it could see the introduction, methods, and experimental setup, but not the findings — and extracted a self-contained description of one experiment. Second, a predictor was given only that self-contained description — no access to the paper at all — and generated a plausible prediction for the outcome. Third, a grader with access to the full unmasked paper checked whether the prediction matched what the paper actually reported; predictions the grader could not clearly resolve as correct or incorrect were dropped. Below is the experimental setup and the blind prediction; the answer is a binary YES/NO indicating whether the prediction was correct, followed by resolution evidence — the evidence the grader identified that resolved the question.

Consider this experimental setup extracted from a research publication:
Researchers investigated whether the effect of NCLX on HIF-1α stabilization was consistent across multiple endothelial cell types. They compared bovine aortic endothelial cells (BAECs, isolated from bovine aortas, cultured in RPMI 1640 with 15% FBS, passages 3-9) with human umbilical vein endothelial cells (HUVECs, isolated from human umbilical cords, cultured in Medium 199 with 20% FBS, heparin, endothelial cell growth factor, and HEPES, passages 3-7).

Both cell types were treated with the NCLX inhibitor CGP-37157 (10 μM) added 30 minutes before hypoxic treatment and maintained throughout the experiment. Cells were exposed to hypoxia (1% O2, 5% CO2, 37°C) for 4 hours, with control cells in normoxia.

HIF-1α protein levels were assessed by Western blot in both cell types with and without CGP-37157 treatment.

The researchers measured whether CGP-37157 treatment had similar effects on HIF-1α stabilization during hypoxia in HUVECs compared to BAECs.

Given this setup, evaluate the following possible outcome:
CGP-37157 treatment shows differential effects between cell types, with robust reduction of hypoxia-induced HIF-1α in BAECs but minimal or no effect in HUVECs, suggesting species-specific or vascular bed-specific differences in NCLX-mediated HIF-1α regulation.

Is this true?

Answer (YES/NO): NO